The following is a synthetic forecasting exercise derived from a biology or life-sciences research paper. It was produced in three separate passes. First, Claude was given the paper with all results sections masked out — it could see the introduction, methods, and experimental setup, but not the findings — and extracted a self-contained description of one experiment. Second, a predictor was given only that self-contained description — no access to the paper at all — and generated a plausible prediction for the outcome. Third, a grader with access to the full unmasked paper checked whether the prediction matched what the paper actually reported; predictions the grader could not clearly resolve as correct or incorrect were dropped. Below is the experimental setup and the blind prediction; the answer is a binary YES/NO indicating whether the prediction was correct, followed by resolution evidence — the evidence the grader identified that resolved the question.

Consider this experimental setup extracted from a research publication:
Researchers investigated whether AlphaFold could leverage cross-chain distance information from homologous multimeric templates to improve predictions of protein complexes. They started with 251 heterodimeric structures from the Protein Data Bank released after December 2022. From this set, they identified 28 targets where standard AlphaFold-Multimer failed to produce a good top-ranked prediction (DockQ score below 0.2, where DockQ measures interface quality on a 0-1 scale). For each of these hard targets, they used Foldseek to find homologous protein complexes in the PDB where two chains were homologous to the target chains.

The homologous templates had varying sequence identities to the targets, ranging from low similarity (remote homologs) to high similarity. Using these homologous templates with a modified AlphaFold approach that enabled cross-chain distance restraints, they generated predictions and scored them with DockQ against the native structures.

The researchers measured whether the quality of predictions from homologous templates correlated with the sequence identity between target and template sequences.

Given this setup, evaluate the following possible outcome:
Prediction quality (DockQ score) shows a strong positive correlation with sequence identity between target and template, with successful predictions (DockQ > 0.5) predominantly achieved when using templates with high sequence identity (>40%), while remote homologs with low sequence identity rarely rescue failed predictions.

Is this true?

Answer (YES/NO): NO